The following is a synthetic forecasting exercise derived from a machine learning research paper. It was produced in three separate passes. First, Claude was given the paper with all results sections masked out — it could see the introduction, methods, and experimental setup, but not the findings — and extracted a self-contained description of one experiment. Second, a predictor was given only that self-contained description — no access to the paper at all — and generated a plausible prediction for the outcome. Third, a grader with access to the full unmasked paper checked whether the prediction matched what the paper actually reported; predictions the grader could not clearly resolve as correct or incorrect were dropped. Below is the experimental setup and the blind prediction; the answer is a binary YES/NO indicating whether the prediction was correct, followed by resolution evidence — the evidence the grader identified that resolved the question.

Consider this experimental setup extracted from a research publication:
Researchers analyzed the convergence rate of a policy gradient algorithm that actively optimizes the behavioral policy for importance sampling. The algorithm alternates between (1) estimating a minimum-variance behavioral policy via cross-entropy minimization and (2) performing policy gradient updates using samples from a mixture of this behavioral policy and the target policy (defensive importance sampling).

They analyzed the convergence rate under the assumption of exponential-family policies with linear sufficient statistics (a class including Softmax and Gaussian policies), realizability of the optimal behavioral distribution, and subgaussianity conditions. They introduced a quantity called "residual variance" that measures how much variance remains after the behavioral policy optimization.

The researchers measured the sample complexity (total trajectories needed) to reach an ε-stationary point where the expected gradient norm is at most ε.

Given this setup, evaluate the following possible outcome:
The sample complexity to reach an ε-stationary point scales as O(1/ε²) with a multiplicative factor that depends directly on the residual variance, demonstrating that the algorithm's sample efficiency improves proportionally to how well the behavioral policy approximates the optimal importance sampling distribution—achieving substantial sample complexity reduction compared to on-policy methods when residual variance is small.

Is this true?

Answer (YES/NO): NO